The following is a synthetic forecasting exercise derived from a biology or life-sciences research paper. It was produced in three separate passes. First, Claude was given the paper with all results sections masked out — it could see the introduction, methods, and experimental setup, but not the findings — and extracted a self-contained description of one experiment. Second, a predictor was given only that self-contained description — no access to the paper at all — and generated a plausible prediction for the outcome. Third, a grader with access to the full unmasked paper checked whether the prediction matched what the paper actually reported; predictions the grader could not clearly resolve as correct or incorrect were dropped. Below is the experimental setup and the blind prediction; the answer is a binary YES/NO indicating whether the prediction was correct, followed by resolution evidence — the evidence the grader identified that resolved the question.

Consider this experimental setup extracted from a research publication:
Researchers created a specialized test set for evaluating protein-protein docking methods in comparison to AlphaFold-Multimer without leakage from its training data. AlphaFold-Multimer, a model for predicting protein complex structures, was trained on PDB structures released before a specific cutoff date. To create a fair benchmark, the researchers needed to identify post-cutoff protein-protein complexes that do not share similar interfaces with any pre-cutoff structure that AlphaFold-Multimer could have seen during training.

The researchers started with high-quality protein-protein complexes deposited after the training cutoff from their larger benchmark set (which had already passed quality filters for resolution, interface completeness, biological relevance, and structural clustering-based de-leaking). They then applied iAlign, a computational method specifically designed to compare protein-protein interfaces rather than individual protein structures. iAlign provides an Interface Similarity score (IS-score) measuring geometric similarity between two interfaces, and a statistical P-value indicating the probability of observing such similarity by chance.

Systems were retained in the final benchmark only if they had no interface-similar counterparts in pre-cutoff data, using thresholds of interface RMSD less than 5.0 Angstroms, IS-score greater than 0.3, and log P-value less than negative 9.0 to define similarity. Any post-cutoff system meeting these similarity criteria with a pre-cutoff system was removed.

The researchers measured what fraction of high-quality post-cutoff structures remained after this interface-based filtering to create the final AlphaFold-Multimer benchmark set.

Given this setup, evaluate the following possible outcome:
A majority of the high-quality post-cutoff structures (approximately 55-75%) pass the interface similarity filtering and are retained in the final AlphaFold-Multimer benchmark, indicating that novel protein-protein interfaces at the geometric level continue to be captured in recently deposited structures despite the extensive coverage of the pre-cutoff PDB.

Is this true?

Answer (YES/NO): NO